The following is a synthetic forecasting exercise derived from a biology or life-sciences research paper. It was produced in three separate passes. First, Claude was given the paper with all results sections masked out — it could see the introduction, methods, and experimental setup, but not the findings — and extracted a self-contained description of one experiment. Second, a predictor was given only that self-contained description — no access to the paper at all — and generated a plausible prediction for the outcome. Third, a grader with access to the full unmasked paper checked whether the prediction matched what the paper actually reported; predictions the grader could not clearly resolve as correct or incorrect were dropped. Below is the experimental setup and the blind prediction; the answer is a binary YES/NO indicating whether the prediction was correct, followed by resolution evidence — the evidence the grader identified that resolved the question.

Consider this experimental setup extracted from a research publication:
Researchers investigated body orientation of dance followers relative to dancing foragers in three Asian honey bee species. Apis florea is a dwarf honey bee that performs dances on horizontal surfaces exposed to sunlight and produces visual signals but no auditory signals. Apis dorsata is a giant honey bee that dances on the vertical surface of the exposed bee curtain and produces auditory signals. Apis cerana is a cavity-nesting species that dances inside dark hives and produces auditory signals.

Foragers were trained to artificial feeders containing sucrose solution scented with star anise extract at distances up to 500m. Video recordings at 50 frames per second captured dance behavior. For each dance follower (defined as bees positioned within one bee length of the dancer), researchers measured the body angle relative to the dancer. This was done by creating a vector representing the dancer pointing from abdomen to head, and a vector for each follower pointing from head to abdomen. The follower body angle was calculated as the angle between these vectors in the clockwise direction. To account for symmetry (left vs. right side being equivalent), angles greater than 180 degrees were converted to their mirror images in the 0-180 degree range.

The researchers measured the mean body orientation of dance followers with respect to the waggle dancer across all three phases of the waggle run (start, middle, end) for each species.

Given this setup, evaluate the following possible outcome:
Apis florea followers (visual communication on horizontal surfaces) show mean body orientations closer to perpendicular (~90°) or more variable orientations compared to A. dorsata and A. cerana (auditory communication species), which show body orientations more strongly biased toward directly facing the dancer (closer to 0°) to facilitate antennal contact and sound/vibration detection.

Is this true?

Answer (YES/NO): NO